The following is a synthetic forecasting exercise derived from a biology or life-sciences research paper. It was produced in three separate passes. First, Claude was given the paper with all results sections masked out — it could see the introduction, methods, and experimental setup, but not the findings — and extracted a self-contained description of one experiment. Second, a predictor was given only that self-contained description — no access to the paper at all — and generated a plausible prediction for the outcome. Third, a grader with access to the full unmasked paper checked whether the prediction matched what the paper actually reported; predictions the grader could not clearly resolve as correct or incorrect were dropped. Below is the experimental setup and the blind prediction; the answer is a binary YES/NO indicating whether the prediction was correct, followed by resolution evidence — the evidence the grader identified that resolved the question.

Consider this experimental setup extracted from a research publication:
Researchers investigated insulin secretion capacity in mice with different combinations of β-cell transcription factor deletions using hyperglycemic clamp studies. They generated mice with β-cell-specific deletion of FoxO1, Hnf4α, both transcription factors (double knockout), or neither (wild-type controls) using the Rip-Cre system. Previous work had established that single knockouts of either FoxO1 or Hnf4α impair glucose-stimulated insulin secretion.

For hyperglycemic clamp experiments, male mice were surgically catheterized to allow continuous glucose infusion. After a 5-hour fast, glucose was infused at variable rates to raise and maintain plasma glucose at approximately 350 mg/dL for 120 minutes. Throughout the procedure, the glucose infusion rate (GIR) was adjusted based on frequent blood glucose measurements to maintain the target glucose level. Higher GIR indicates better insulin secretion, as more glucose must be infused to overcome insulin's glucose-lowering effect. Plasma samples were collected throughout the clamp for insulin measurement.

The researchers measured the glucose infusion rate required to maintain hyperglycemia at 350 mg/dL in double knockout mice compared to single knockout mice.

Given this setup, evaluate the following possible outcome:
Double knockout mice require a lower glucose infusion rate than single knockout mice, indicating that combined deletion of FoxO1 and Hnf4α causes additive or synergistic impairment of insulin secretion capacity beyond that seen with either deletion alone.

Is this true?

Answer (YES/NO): NO